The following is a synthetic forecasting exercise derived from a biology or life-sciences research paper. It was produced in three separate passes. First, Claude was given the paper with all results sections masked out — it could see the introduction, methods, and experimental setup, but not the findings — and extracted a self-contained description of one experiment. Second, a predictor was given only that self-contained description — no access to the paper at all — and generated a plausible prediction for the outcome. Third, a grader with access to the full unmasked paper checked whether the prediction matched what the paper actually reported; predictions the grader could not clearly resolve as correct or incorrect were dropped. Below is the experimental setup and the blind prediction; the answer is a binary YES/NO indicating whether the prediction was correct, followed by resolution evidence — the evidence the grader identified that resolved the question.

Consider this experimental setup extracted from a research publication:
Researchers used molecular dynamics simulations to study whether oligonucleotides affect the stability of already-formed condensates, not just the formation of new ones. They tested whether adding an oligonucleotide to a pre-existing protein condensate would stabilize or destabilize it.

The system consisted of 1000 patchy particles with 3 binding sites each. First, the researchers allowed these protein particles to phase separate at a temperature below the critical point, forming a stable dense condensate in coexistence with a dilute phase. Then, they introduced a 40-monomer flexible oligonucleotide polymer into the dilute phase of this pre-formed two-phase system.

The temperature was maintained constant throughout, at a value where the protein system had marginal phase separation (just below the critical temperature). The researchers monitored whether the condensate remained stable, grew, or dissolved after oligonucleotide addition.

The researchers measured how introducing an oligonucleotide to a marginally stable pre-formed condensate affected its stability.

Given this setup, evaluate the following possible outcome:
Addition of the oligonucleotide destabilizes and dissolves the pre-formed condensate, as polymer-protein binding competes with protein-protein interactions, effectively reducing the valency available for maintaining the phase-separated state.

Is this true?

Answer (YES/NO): NO